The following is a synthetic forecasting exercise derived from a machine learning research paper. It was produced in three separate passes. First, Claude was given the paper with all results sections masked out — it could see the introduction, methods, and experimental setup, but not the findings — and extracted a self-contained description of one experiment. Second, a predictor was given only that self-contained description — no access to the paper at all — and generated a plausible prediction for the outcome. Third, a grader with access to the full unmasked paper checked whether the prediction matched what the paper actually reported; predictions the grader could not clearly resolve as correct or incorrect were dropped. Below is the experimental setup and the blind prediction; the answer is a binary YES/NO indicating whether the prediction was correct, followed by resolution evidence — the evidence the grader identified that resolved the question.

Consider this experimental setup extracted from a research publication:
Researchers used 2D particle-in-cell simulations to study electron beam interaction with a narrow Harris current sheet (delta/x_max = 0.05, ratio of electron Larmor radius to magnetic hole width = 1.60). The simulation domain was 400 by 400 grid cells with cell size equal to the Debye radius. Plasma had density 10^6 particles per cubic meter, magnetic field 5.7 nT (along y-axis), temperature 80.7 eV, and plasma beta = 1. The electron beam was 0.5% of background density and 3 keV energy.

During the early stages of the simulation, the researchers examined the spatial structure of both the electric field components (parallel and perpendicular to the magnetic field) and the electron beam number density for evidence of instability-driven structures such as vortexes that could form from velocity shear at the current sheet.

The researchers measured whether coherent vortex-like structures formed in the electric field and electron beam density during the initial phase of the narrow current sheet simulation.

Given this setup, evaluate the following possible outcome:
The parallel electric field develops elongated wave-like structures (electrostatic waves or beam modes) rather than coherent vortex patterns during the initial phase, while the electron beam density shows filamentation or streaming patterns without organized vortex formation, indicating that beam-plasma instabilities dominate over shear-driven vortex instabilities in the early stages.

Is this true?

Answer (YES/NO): NO